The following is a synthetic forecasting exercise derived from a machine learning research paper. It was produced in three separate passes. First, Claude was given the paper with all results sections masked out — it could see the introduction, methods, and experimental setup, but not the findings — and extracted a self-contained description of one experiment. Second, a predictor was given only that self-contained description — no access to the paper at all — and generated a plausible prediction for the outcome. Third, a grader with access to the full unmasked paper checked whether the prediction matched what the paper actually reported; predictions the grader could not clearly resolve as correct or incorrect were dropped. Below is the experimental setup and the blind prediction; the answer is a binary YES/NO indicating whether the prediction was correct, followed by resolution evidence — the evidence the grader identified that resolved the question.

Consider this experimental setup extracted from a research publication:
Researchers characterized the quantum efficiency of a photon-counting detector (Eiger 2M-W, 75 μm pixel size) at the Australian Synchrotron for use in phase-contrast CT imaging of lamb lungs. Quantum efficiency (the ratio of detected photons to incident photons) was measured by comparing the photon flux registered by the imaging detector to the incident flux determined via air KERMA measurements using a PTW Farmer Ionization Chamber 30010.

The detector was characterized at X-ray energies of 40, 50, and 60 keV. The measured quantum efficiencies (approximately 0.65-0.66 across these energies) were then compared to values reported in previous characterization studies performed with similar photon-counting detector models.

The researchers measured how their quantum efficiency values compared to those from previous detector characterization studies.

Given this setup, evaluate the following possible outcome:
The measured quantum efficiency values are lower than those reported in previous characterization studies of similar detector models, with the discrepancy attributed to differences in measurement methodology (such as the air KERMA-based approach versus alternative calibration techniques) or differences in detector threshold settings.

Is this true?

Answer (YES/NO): NO